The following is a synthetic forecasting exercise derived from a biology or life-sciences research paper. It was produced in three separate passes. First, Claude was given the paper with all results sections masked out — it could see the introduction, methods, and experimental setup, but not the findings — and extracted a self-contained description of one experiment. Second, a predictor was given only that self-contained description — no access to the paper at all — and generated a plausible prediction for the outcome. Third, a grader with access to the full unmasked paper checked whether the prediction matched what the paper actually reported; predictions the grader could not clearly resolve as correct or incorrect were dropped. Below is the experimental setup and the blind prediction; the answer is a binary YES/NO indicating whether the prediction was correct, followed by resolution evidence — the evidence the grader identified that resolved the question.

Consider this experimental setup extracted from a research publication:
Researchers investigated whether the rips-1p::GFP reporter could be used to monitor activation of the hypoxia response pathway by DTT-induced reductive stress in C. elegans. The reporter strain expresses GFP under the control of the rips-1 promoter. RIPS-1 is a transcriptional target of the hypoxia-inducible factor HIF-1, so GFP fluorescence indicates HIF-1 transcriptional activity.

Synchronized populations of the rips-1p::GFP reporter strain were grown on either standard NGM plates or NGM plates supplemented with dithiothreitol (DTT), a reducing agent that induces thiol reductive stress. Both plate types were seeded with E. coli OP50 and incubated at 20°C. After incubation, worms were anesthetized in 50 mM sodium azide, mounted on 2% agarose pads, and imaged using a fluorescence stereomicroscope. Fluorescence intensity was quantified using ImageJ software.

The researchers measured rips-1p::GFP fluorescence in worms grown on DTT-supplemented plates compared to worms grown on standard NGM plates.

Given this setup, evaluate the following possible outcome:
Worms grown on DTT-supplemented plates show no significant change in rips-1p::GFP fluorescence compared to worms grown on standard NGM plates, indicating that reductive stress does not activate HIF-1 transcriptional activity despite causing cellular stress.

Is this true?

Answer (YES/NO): NO